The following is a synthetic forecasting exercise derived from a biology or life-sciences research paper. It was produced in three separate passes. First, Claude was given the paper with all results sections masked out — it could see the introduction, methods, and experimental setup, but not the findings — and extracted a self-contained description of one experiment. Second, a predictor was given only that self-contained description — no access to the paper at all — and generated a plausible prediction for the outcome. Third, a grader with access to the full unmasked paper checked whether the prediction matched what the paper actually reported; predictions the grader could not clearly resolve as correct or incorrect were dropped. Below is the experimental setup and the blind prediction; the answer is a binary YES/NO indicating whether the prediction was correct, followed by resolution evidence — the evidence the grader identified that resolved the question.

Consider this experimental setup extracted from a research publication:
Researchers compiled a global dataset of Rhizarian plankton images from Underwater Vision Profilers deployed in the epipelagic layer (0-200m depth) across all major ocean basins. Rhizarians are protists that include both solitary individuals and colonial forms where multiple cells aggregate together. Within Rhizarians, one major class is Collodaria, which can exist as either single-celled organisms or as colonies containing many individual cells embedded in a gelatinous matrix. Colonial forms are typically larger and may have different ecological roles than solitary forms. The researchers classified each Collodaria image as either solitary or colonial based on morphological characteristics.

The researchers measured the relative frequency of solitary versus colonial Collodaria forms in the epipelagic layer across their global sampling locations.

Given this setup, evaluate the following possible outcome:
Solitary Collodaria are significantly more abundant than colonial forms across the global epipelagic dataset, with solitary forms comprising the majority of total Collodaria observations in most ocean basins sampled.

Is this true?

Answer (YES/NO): YES